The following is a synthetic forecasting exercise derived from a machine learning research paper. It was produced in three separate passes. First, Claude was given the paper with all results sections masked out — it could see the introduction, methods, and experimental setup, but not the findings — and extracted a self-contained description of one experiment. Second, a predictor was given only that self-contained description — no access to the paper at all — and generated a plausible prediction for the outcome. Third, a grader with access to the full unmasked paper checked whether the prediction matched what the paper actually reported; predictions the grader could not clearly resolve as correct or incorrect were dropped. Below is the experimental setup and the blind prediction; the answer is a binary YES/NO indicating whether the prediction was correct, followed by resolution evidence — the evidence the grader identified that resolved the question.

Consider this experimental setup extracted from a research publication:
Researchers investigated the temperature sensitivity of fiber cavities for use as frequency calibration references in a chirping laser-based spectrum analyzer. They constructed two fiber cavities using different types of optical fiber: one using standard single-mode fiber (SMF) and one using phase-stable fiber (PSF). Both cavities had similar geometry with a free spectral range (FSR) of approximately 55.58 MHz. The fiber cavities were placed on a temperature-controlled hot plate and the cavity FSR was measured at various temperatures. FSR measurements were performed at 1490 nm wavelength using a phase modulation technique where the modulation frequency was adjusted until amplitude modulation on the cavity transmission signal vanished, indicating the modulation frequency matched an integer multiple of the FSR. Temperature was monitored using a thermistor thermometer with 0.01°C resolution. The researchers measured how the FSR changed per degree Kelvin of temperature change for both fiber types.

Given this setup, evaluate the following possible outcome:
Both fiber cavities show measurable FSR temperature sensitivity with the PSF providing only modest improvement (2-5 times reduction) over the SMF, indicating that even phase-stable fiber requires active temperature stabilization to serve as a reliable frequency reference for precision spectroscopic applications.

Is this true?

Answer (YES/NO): NO